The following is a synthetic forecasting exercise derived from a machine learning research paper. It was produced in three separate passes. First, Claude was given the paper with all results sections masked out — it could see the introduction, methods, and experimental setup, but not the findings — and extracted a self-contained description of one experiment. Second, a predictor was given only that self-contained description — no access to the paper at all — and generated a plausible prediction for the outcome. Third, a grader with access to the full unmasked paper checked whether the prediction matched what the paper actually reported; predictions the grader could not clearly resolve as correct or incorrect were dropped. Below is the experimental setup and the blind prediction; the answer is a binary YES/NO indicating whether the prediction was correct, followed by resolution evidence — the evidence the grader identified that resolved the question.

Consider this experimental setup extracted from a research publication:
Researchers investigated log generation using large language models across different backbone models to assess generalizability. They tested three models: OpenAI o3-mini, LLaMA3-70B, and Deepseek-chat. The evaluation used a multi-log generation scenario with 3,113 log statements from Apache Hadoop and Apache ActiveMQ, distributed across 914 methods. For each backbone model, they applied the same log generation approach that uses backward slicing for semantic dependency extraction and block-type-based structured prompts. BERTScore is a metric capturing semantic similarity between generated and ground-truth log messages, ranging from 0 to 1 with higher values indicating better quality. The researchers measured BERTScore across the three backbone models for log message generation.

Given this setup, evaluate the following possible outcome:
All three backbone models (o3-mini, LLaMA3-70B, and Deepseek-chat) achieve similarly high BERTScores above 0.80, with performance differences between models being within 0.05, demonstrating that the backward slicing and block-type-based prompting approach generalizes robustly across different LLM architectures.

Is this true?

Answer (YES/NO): NO